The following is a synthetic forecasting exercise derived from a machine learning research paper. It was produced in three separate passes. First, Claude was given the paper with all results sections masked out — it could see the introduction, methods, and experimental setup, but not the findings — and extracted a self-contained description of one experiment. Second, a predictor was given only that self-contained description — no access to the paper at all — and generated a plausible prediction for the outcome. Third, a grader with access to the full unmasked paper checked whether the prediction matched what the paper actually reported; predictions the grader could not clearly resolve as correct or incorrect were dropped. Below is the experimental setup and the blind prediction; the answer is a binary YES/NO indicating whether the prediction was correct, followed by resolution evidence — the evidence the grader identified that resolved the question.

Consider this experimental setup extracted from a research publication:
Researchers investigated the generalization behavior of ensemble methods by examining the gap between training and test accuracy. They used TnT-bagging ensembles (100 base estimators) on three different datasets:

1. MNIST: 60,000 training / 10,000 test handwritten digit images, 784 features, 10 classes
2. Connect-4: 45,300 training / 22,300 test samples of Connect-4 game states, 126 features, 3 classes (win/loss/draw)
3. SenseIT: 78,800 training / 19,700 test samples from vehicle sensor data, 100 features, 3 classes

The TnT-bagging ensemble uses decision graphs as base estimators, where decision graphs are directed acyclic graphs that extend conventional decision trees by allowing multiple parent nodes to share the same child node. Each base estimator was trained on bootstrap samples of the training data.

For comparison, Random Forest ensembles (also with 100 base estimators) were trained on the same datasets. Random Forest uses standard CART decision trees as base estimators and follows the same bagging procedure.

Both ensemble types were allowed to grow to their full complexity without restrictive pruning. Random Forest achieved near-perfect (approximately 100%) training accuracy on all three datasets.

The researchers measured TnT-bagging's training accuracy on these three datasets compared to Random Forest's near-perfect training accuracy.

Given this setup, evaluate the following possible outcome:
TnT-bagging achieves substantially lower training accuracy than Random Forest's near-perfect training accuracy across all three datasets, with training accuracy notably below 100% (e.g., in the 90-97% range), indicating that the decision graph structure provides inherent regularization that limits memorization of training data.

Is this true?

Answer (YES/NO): NO